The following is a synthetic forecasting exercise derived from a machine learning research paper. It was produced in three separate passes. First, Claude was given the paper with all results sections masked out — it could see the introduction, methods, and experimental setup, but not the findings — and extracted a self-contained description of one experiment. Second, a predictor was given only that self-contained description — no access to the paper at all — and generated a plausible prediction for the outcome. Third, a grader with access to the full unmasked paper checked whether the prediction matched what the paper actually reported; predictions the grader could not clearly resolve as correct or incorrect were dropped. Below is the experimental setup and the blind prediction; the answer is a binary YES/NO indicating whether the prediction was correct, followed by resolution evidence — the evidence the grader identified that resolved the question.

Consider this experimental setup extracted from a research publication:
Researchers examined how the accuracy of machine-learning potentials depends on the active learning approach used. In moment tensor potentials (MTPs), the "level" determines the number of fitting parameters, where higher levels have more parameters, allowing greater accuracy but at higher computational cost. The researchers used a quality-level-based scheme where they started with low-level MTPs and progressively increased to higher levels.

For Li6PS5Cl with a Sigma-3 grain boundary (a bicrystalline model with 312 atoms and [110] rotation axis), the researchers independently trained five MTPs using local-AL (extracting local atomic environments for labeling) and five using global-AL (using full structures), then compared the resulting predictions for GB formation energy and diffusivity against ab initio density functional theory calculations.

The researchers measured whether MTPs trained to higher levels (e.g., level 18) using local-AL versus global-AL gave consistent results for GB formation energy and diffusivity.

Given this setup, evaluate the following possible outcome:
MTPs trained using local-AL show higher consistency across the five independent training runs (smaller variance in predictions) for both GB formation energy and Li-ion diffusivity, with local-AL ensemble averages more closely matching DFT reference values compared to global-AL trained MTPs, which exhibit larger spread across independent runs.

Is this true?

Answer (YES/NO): NO